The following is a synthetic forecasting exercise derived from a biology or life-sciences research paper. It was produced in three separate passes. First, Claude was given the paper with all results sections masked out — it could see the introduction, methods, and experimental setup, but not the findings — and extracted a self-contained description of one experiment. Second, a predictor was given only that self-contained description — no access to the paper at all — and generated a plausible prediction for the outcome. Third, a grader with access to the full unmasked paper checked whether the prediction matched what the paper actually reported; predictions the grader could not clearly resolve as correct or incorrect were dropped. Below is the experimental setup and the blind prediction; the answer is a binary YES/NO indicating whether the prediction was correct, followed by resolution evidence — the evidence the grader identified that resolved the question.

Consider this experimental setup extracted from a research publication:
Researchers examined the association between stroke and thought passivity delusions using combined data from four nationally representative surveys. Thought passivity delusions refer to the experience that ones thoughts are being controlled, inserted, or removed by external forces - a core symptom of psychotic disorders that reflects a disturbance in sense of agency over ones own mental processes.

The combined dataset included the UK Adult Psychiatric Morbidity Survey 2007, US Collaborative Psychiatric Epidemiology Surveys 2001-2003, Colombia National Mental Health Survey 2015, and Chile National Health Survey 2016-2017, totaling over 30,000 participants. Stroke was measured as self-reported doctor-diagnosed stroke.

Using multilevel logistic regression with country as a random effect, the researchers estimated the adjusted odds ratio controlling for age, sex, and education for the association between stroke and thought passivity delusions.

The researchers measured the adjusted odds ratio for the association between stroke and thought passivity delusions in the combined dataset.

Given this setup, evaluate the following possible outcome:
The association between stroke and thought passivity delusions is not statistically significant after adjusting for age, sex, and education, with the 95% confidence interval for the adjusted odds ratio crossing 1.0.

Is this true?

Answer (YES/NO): NO